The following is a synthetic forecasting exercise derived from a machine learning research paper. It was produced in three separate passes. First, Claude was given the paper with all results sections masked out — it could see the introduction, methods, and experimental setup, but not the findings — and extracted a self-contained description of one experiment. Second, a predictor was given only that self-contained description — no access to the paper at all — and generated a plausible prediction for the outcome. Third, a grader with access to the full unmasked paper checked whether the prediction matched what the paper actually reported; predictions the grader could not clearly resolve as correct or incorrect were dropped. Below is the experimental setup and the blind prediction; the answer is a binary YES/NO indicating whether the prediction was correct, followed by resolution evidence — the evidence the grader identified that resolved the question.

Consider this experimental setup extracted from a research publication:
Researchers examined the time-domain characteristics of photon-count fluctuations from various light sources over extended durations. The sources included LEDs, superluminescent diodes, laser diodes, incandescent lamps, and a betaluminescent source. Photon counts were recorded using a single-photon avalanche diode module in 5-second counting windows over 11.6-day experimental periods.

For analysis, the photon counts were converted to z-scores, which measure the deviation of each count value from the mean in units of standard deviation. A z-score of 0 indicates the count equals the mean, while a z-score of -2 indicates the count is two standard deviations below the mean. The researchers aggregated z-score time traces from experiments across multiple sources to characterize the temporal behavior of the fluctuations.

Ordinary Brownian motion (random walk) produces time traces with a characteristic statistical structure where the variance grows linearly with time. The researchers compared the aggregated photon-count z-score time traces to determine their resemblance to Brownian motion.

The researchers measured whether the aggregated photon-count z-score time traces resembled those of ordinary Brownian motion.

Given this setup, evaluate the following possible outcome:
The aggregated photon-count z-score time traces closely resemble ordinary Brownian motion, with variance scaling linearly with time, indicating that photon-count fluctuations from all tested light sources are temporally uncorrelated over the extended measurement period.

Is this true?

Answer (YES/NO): NO